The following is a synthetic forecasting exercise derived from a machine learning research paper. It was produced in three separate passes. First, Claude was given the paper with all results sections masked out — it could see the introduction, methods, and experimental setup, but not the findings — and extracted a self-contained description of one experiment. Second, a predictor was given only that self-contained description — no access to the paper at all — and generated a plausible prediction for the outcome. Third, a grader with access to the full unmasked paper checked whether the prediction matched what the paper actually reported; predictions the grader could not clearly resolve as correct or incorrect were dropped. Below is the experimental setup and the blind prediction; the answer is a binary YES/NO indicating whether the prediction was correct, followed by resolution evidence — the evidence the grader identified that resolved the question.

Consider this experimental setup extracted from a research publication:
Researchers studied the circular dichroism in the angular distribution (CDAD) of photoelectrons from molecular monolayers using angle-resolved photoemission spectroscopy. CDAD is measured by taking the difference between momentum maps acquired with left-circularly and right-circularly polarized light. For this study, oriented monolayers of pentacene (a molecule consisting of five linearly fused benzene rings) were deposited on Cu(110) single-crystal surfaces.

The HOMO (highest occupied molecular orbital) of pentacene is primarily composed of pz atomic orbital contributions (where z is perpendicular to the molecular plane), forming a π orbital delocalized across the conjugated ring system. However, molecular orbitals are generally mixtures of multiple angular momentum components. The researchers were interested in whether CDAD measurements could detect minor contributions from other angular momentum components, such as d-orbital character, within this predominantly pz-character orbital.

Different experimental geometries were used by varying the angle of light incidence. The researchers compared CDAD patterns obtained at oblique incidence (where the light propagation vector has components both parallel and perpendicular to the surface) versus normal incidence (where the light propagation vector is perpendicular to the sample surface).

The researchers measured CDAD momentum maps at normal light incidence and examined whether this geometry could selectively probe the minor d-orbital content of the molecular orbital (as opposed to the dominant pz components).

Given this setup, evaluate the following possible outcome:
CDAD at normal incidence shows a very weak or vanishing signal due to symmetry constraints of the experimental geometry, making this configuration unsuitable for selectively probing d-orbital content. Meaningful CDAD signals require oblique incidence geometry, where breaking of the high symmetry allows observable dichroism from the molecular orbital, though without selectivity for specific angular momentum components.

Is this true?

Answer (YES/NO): NO